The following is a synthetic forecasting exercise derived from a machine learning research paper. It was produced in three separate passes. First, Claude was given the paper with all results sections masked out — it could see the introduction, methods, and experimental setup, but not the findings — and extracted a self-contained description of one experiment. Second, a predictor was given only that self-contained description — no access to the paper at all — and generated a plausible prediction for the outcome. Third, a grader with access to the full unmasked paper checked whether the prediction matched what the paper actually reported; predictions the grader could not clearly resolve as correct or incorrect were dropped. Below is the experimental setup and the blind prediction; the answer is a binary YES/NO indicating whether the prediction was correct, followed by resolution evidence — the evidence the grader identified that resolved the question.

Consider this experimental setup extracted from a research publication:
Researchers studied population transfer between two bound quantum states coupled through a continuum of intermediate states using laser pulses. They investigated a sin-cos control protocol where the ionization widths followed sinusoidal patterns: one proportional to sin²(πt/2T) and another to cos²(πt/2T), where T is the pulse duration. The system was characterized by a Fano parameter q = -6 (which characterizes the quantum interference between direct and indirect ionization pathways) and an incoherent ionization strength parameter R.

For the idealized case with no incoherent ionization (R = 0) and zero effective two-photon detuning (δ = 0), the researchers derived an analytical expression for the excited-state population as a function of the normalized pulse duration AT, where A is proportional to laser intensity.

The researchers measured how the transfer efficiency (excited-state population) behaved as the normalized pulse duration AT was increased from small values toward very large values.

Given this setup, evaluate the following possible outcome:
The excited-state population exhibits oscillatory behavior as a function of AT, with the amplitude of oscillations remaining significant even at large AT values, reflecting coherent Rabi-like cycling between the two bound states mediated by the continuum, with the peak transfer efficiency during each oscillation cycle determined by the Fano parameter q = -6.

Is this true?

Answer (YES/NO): NO